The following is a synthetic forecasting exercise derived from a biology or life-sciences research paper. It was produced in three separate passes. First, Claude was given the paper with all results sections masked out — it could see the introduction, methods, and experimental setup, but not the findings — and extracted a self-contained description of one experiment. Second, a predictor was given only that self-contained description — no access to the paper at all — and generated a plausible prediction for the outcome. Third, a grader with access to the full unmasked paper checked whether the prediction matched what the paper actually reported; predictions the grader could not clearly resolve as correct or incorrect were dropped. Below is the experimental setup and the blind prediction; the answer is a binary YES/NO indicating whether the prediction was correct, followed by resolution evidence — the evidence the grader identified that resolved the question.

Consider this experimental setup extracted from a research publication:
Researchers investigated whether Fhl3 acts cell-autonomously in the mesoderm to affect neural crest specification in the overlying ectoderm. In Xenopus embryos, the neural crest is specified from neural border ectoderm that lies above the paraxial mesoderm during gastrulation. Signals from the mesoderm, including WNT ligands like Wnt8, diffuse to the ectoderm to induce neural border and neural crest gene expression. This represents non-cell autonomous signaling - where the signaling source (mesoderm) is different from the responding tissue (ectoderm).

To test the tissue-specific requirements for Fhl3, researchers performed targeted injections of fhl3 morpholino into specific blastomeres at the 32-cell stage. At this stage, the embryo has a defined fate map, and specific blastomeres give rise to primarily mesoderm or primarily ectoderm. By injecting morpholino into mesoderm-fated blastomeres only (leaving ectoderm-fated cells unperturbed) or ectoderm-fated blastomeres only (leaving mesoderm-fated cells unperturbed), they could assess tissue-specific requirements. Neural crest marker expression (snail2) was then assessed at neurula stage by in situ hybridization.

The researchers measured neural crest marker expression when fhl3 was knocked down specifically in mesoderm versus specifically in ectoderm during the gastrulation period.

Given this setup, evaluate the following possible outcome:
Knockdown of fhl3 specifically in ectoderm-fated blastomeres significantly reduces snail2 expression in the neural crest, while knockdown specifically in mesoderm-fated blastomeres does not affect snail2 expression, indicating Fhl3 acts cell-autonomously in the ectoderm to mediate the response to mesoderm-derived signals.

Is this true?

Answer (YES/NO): NO